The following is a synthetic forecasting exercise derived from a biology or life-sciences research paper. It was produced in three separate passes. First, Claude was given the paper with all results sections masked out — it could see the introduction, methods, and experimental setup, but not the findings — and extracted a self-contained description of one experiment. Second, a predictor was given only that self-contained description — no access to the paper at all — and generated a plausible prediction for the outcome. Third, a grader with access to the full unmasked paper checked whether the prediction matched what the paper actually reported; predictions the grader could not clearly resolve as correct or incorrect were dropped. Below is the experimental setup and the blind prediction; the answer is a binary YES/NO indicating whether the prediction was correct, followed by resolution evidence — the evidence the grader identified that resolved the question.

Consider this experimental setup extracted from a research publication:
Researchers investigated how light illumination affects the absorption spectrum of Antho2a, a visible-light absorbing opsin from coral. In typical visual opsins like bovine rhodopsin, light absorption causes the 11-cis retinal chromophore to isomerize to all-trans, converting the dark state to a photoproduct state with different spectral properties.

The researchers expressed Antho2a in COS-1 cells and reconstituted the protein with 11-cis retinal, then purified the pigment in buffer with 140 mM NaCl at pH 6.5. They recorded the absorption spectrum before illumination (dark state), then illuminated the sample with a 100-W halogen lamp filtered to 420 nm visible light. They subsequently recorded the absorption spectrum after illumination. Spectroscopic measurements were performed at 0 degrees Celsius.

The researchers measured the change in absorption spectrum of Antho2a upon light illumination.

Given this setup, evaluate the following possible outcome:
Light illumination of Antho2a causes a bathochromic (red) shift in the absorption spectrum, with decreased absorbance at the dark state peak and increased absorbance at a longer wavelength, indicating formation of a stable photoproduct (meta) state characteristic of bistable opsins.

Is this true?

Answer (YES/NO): NO